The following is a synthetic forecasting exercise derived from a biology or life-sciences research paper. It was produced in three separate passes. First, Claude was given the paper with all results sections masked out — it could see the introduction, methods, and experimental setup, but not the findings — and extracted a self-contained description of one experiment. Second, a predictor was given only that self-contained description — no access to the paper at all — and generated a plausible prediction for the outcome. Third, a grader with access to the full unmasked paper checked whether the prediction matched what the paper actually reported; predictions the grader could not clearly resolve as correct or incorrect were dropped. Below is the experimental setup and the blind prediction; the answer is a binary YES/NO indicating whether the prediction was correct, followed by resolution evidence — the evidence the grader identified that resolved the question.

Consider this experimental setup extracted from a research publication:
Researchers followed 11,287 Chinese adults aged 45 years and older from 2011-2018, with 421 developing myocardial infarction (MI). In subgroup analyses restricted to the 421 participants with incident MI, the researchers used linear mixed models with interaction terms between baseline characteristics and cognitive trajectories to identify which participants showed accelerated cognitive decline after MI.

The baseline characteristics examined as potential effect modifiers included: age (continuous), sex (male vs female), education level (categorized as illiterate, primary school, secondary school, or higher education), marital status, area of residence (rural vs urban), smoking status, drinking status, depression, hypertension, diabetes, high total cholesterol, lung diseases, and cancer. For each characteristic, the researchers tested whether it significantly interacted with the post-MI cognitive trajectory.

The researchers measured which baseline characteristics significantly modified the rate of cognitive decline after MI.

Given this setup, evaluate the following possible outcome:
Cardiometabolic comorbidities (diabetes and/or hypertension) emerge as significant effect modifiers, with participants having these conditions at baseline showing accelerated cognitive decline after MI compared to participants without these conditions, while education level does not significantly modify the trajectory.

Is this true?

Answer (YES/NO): NO